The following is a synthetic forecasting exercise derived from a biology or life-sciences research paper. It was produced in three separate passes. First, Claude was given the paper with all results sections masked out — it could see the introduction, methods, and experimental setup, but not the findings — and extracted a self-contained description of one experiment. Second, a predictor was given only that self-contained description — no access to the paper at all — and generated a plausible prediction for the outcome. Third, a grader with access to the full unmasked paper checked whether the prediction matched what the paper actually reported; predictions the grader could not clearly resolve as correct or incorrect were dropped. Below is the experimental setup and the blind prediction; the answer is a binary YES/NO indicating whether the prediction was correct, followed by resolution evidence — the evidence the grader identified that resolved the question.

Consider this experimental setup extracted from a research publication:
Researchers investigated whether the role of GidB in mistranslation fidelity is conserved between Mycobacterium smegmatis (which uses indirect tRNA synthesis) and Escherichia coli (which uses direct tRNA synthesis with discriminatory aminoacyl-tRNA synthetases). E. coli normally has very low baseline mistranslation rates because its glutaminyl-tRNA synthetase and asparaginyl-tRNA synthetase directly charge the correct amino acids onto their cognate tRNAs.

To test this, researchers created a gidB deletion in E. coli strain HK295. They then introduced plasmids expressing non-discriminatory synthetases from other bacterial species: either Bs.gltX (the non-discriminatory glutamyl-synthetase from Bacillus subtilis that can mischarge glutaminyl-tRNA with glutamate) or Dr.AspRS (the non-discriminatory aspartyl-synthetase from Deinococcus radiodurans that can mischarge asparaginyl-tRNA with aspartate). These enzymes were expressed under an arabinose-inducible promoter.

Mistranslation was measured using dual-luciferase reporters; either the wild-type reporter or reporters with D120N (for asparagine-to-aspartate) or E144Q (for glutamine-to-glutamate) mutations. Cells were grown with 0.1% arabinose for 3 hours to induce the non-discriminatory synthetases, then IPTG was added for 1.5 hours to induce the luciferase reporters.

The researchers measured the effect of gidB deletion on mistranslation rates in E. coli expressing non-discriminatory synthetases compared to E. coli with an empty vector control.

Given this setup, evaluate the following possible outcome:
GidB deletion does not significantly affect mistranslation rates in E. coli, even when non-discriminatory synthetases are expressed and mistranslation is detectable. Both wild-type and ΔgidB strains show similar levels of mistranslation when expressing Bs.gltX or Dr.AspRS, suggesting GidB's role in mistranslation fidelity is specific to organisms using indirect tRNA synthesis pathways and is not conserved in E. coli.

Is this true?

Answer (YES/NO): YES